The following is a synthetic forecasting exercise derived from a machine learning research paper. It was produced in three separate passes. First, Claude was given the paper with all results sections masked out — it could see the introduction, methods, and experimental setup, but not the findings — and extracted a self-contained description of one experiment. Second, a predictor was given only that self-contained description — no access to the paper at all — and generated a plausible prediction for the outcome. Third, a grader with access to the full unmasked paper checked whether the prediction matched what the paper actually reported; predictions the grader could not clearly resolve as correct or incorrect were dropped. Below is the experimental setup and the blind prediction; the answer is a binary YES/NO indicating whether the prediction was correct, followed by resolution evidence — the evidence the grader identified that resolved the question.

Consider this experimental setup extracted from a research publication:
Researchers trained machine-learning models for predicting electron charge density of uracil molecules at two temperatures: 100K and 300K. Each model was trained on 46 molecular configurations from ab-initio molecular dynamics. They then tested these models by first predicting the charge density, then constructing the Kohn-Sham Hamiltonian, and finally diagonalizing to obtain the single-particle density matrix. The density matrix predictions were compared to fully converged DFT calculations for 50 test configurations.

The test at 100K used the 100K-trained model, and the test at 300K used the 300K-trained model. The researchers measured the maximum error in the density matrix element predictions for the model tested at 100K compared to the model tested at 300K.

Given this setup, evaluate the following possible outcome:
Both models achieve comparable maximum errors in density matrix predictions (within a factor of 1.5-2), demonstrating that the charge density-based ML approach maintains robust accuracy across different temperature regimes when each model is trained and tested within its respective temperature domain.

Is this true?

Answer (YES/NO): NO